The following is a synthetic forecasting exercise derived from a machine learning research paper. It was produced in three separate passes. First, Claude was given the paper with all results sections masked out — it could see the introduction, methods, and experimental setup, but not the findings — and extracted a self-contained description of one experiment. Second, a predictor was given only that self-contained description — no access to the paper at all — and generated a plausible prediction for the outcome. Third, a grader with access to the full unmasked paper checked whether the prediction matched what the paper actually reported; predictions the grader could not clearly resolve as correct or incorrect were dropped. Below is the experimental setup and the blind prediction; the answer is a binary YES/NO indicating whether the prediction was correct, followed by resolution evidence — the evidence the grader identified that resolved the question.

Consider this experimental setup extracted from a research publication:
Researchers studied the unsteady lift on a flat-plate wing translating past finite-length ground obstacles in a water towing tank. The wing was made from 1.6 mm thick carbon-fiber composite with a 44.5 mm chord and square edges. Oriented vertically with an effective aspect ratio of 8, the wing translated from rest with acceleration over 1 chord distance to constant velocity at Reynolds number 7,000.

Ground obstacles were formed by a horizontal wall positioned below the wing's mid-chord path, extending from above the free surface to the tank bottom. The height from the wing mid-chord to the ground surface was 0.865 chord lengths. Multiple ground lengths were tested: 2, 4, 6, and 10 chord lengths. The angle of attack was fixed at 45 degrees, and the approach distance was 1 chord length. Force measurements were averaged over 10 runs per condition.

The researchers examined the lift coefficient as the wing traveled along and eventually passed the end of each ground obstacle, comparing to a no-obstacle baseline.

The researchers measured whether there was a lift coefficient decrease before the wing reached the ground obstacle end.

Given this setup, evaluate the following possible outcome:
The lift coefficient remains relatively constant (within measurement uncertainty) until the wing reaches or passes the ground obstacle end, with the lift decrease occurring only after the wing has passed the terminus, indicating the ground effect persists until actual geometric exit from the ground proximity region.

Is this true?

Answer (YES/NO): NO